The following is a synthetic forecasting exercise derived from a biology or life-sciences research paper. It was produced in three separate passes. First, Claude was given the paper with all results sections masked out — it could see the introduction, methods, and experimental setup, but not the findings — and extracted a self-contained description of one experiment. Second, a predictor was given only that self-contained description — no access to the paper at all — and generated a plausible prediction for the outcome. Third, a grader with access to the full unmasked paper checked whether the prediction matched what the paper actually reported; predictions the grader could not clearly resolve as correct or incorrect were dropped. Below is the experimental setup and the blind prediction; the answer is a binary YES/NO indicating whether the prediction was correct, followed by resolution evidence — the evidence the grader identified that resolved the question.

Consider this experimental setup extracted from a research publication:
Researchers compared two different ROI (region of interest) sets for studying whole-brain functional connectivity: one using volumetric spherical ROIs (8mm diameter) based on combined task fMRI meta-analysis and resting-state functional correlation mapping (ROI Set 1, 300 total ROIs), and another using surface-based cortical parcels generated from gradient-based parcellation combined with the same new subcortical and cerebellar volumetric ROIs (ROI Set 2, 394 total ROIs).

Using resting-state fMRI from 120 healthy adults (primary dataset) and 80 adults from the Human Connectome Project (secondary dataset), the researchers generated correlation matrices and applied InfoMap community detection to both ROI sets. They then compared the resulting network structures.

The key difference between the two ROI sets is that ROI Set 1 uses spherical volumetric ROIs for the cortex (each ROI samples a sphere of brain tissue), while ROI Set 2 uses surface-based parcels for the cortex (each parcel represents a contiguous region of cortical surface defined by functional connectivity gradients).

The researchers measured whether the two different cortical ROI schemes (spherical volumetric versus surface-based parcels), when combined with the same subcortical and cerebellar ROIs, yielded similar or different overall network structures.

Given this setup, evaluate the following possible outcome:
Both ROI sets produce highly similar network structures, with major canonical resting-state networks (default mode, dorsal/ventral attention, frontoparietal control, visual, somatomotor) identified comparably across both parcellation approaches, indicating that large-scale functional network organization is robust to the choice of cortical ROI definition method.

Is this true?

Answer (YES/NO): YES